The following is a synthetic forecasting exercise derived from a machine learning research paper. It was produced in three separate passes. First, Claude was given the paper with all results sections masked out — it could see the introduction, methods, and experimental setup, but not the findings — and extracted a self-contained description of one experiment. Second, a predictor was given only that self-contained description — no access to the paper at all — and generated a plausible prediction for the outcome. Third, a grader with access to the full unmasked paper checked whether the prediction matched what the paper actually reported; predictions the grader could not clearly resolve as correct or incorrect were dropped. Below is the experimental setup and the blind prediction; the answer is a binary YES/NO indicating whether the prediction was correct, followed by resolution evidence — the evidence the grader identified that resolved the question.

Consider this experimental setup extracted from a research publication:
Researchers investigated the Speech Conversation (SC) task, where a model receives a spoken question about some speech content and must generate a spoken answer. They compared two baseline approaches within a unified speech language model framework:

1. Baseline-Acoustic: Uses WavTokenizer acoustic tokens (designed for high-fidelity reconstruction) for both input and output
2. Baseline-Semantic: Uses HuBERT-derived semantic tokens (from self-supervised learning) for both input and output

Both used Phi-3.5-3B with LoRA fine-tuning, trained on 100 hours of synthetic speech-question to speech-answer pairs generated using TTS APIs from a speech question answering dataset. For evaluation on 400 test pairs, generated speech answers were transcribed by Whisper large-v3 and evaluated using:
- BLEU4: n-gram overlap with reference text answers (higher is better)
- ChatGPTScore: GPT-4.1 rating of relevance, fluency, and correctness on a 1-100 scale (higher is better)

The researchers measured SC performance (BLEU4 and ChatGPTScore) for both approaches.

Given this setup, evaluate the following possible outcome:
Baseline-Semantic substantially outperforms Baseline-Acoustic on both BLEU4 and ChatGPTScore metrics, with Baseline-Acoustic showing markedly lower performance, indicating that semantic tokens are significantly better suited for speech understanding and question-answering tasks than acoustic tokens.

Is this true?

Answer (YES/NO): NO